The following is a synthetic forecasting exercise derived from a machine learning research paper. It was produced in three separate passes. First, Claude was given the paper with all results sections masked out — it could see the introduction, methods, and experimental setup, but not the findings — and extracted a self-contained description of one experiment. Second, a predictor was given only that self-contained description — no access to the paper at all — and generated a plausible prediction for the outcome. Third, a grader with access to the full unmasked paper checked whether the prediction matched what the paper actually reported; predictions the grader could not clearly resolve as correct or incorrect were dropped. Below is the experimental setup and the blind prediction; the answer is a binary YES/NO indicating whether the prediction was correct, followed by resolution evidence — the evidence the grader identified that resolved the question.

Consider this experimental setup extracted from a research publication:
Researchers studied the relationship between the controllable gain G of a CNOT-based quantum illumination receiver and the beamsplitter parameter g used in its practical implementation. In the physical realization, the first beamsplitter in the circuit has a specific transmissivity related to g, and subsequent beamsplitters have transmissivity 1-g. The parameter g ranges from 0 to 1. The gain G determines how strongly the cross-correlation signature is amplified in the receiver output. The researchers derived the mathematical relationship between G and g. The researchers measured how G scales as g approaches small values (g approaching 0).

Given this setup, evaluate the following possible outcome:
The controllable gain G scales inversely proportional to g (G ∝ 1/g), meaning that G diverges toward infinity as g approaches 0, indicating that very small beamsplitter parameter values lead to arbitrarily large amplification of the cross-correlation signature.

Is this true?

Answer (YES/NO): NO